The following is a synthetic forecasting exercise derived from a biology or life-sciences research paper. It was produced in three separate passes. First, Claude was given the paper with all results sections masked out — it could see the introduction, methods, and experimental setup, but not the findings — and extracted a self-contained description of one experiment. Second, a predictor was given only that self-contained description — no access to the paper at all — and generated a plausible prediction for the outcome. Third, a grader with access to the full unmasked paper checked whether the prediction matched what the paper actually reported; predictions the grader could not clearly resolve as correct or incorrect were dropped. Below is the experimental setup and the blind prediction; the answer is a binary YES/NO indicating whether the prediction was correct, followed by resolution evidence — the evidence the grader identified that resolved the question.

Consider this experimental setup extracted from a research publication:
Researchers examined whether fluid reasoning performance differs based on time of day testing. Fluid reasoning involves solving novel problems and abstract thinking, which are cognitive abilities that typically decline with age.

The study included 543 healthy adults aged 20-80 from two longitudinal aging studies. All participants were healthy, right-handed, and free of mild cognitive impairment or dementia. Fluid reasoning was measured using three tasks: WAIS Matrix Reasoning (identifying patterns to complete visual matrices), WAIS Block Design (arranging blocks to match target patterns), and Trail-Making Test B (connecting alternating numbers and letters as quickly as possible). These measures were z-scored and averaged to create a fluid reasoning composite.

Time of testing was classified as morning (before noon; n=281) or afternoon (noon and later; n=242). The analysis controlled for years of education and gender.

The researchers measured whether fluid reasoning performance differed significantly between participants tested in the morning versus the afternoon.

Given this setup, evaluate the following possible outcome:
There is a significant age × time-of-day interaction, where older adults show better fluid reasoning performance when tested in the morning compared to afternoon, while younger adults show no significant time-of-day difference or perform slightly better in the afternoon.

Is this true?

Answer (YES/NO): NO